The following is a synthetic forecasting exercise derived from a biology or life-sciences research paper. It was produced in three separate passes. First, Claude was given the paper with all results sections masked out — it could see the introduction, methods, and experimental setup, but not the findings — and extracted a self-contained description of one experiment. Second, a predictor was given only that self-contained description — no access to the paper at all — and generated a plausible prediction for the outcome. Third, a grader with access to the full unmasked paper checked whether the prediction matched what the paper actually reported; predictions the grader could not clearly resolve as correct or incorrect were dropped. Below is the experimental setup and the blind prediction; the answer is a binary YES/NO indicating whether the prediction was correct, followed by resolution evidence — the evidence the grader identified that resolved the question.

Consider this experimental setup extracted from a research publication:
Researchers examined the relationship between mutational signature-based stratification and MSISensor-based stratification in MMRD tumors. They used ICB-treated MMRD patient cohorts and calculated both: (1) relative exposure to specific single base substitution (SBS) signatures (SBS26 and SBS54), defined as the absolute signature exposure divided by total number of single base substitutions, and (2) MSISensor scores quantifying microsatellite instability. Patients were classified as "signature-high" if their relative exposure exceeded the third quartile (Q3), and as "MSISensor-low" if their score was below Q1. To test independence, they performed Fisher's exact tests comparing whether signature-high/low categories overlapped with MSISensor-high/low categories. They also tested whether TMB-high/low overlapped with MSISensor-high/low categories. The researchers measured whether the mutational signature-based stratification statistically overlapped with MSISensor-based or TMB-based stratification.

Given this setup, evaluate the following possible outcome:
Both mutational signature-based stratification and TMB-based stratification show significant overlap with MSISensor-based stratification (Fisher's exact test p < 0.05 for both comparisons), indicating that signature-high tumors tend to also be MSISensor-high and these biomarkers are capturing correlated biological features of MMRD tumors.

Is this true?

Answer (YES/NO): NO